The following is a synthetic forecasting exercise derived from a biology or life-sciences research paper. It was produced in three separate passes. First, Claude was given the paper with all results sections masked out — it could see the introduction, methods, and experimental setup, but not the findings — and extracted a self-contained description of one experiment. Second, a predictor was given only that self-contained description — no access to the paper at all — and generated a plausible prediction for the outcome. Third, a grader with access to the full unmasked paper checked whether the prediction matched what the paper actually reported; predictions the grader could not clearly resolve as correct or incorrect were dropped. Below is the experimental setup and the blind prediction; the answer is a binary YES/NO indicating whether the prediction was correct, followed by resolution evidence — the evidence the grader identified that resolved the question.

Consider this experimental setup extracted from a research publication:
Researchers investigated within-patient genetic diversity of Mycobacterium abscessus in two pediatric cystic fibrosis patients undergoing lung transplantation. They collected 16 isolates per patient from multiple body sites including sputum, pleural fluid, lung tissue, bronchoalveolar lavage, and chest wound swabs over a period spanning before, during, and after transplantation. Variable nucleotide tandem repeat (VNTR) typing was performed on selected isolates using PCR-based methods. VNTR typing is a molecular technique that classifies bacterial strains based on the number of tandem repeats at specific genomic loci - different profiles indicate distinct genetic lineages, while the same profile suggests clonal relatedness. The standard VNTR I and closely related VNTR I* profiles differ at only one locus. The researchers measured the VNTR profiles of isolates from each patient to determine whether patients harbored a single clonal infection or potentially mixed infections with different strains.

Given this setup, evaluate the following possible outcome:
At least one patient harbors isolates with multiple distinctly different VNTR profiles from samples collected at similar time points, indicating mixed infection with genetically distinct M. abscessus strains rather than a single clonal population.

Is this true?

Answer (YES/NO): NO